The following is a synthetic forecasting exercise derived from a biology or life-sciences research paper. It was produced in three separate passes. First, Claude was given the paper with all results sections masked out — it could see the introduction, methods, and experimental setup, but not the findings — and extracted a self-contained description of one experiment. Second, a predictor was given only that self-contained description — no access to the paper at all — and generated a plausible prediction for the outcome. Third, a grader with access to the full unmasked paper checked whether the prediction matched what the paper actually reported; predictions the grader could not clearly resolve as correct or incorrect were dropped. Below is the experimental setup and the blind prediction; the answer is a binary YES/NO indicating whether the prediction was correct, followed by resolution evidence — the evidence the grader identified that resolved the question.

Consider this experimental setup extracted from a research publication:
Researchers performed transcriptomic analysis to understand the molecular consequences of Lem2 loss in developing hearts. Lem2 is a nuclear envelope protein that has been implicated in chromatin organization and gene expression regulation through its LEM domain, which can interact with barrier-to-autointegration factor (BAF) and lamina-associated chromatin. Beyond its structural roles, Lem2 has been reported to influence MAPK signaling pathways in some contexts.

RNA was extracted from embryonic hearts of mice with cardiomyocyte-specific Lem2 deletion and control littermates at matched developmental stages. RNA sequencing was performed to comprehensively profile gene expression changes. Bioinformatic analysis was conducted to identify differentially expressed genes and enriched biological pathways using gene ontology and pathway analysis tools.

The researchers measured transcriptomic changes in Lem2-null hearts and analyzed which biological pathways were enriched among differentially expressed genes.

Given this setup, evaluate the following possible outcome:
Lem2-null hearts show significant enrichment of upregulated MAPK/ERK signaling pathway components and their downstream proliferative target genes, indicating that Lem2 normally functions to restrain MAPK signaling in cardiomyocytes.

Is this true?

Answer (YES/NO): NO